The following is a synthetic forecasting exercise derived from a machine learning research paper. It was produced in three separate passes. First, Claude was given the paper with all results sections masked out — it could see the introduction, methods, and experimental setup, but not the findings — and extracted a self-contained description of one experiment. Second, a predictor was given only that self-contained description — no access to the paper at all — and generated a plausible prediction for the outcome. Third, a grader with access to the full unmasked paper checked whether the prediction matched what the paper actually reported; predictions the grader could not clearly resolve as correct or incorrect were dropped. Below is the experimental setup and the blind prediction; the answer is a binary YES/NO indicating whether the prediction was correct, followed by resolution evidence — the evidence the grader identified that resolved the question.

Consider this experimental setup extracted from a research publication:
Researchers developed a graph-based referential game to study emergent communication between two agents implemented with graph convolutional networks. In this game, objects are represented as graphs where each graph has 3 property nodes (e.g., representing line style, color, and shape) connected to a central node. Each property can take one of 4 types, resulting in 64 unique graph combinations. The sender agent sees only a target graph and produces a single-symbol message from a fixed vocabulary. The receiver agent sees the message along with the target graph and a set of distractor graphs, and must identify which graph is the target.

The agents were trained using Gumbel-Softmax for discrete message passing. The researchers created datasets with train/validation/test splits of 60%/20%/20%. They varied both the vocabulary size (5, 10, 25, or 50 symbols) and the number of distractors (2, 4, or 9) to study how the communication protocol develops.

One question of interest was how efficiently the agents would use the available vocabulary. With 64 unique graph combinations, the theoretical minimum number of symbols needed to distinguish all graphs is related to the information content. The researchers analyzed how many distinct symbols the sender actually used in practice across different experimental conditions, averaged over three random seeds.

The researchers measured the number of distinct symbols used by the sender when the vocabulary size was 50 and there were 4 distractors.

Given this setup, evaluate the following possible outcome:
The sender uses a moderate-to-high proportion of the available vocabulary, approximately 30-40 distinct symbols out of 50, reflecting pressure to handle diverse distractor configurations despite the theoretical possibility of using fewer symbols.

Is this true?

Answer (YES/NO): NO